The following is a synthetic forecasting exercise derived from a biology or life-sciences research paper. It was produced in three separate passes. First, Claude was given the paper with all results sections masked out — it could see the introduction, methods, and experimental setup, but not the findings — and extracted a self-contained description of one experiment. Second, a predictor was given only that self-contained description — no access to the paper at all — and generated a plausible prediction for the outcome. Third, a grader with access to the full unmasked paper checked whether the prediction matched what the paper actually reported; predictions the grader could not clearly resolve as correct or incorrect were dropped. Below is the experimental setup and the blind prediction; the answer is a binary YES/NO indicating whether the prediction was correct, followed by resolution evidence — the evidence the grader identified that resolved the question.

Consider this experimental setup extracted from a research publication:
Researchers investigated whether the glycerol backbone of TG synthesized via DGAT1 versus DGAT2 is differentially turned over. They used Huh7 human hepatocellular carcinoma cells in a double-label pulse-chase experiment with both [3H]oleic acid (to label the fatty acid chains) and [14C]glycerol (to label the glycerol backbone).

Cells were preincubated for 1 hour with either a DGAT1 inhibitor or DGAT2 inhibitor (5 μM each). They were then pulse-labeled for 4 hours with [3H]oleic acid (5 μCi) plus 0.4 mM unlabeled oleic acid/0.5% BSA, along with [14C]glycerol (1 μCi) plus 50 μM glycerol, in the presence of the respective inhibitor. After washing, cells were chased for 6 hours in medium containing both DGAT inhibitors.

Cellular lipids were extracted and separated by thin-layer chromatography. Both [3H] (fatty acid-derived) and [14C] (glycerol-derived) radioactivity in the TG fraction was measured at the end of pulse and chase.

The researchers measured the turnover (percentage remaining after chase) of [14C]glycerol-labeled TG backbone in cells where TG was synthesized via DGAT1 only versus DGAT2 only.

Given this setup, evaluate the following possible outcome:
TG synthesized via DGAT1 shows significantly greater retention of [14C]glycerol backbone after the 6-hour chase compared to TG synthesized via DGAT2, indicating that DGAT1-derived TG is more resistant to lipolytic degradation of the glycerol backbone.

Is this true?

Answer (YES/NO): NO